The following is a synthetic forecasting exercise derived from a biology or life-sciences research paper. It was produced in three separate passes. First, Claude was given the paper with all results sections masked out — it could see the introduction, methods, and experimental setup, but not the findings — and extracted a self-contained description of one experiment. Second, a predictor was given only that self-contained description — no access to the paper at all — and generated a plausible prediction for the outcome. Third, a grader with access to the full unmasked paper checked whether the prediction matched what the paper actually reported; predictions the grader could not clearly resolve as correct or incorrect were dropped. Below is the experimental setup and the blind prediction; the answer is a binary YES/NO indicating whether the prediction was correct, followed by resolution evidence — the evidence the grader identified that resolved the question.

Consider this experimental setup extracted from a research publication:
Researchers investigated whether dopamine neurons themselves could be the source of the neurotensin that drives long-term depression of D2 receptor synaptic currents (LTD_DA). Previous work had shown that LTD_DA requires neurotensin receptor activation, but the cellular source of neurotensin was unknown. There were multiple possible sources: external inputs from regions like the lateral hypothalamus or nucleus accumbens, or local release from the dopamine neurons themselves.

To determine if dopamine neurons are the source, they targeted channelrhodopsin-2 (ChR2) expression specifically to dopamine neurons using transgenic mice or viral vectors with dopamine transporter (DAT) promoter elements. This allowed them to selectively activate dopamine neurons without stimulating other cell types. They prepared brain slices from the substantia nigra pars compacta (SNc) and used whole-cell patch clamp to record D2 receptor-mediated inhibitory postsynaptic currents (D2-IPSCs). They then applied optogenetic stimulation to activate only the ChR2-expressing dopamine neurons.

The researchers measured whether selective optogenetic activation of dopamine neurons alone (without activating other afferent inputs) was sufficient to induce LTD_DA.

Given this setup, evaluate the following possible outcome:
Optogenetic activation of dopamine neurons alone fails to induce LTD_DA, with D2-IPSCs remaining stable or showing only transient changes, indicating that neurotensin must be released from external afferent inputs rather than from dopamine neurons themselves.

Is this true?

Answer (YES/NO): NO